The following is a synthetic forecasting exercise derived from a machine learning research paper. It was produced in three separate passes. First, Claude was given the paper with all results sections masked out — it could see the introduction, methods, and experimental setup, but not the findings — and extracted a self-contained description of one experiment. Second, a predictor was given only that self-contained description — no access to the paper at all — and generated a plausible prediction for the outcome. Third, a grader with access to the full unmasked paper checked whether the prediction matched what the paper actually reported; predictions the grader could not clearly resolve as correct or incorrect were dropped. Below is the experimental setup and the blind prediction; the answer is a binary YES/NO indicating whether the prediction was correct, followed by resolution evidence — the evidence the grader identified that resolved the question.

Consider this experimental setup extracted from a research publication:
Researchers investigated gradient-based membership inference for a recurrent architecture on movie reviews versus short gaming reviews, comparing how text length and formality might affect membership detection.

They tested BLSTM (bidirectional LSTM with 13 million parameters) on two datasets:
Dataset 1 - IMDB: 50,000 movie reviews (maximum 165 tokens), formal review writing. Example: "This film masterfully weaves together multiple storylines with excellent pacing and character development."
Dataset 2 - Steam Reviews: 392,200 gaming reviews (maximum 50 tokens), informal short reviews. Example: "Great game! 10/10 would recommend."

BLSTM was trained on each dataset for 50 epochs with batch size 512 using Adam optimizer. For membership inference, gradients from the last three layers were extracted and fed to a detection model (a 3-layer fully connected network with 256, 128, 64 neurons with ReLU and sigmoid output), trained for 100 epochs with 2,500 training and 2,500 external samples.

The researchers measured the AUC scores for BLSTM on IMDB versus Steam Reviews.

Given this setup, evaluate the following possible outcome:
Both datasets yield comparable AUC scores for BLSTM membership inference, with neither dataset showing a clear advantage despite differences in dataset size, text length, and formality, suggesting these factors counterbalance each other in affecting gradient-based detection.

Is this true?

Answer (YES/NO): YES